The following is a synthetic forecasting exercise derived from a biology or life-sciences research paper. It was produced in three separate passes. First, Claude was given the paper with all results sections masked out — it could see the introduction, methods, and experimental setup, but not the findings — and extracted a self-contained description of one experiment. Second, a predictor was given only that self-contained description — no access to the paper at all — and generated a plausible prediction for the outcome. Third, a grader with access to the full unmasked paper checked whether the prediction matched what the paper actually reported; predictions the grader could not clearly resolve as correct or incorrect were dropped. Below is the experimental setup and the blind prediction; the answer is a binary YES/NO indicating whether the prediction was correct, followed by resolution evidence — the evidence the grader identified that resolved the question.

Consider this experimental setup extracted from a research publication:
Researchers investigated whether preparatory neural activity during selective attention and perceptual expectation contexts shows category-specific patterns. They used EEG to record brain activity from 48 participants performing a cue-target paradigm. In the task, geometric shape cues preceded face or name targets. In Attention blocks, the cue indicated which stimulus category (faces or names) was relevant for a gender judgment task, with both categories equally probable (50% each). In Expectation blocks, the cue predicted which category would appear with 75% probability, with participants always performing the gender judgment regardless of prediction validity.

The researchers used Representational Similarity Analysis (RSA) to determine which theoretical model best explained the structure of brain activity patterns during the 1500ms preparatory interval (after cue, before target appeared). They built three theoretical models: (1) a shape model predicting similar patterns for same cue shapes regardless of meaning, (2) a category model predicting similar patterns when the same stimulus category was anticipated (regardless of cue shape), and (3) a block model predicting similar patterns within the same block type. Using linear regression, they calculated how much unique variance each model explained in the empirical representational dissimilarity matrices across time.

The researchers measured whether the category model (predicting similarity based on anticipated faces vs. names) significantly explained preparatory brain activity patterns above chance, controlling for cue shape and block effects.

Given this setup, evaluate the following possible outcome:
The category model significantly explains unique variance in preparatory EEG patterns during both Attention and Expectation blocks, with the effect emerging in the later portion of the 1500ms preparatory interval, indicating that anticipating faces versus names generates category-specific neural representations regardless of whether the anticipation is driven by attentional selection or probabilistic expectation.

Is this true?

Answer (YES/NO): YES